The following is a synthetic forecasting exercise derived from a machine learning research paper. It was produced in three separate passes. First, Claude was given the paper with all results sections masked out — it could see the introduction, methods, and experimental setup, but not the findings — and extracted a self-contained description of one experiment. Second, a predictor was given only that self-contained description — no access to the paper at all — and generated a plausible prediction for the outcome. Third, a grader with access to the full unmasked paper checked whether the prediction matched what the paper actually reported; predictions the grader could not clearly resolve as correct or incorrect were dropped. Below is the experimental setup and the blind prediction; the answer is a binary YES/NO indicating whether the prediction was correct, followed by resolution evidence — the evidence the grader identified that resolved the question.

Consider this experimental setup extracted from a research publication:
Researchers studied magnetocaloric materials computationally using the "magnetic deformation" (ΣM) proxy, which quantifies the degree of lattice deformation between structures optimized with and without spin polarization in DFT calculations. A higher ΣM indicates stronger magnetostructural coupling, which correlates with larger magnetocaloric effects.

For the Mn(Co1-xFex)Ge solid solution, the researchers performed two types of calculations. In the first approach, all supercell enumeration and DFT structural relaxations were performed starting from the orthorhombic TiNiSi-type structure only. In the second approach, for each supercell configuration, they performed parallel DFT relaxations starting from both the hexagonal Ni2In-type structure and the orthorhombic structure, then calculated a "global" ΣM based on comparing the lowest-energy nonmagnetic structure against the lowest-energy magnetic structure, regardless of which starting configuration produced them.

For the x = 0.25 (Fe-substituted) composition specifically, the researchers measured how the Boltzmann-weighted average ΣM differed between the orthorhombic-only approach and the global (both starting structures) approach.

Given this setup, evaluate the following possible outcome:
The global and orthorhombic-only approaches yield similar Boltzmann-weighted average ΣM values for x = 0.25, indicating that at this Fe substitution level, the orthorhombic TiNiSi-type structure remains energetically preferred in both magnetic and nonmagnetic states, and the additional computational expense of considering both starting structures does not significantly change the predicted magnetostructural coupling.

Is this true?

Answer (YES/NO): NO